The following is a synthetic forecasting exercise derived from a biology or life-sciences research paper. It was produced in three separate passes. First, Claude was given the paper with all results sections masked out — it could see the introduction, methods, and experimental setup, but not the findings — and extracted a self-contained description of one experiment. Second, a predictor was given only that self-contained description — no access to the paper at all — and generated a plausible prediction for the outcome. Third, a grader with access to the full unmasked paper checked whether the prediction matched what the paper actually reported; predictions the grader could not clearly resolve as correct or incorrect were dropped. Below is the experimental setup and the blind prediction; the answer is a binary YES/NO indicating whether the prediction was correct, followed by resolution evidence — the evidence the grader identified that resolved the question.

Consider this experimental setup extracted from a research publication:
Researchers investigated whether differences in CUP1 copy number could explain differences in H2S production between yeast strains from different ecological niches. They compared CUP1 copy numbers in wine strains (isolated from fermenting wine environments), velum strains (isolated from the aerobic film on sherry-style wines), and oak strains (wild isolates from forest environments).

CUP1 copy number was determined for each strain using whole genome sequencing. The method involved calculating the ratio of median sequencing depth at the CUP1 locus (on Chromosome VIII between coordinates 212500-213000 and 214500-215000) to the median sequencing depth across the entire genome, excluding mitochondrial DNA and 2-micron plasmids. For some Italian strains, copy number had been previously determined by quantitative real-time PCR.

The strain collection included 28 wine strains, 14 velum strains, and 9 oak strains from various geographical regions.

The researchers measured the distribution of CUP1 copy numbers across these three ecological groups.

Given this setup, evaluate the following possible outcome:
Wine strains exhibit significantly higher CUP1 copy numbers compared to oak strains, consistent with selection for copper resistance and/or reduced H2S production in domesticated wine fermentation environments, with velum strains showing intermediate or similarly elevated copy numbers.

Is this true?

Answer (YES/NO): NO